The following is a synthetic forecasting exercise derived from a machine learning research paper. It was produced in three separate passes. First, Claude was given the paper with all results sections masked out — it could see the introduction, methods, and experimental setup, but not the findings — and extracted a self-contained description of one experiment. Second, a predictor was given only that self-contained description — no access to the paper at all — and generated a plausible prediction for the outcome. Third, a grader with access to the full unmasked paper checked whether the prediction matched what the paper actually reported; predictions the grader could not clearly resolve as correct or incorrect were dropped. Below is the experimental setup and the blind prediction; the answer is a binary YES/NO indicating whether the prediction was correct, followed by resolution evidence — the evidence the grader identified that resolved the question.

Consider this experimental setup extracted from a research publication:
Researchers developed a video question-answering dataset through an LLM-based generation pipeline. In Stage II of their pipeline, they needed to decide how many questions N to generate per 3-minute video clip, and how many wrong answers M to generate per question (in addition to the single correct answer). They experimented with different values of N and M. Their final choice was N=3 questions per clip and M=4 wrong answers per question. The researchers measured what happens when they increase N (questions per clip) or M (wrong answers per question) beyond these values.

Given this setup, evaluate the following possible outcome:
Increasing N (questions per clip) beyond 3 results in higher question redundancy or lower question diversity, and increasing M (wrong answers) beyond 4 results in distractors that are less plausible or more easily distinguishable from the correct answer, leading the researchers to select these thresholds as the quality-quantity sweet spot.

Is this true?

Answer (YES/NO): NO